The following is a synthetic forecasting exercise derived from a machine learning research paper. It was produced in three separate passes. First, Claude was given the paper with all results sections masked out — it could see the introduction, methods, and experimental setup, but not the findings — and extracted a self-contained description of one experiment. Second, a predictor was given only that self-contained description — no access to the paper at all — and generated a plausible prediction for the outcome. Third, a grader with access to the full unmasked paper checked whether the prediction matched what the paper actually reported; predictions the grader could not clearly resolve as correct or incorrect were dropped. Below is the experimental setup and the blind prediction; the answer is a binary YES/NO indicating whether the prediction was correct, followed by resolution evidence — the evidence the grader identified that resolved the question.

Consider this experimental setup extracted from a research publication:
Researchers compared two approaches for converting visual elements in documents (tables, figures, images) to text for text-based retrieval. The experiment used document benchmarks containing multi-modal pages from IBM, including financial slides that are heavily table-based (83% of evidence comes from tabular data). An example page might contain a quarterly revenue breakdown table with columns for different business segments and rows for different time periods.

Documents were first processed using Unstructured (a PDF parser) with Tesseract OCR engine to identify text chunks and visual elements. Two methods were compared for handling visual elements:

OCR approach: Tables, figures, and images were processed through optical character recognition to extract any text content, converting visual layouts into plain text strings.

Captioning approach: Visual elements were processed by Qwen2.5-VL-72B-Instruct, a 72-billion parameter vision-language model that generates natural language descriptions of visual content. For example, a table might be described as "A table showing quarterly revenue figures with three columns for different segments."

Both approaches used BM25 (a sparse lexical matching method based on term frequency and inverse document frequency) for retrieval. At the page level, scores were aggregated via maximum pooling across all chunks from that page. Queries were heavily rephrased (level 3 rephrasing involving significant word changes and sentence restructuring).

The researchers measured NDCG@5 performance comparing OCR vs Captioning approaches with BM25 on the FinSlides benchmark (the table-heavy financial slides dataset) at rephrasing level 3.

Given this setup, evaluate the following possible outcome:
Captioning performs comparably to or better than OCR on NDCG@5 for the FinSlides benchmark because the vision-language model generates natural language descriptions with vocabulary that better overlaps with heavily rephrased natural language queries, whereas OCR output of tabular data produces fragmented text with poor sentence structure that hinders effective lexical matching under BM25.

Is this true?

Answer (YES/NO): YES